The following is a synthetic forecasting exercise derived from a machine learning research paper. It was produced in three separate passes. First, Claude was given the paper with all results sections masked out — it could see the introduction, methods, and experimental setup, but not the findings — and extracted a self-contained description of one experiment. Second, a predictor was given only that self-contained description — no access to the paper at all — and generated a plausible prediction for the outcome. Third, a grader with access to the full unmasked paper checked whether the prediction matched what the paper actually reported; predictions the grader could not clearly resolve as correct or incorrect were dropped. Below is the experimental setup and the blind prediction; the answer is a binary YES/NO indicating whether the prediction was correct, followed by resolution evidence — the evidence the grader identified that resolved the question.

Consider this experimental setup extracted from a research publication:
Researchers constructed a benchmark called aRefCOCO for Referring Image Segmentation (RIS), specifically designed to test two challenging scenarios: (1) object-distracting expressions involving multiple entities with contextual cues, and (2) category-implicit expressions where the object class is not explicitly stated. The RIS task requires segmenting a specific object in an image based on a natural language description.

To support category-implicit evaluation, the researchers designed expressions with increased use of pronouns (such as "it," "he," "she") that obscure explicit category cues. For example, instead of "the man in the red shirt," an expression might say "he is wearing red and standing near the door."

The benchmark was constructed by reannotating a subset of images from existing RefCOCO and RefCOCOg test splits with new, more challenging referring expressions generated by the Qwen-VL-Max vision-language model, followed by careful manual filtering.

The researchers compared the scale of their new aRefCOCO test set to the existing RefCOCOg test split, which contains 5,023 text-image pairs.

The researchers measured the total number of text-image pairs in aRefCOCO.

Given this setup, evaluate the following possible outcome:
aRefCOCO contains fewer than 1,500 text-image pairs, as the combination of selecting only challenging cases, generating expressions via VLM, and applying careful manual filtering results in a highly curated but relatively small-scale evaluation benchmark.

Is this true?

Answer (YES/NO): NO